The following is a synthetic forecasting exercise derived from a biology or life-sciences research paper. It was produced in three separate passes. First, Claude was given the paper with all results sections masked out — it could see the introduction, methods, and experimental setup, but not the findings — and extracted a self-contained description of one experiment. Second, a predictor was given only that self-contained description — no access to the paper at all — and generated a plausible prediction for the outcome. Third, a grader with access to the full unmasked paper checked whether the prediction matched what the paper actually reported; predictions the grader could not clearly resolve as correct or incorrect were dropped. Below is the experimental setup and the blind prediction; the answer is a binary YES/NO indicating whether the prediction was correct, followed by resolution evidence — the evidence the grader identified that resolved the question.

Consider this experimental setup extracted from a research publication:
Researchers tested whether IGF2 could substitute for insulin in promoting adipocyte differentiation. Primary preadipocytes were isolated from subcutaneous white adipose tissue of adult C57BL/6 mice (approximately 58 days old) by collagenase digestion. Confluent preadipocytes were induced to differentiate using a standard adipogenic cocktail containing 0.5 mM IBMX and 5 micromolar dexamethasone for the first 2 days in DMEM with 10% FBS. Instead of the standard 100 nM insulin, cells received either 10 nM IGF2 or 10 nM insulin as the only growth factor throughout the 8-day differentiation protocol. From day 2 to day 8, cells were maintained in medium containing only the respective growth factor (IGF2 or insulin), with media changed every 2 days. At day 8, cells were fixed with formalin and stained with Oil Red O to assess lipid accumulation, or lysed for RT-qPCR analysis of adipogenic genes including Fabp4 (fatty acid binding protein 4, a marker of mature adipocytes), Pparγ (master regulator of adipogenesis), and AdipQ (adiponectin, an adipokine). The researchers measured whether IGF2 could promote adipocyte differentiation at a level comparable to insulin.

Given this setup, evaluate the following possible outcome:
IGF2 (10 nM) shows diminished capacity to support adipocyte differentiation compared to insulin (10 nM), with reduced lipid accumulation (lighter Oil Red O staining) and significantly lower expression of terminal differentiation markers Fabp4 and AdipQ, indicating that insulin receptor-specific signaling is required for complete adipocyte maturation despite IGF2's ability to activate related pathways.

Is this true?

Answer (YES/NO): NO